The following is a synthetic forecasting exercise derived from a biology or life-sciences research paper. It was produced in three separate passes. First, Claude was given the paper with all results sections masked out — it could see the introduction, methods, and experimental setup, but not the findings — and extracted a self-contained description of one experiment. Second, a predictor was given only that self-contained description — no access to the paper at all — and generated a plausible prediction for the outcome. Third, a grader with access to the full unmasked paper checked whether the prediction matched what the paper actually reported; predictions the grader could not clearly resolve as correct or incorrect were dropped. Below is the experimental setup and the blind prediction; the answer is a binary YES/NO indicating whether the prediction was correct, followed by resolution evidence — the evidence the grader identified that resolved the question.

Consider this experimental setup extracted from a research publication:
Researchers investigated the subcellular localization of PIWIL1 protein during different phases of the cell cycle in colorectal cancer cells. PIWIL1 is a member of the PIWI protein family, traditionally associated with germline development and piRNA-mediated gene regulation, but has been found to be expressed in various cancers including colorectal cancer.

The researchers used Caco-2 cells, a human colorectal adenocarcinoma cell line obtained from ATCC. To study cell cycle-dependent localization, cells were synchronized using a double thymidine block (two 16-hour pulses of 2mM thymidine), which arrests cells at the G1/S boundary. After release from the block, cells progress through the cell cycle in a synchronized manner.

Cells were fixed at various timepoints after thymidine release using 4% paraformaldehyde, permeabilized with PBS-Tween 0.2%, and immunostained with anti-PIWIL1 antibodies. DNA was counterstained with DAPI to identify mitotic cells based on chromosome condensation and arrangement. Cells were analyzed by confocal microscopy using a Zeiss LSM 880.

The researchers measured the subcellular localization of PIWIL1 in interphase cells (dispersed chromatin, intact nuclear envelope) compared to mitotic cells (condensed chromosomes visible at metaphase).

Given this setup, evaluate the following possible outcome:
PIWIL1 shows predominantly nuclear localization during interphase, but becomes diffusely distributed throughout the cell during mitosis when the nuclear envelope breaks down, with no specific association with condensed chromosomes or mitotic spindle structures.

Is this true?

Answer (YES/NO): NO